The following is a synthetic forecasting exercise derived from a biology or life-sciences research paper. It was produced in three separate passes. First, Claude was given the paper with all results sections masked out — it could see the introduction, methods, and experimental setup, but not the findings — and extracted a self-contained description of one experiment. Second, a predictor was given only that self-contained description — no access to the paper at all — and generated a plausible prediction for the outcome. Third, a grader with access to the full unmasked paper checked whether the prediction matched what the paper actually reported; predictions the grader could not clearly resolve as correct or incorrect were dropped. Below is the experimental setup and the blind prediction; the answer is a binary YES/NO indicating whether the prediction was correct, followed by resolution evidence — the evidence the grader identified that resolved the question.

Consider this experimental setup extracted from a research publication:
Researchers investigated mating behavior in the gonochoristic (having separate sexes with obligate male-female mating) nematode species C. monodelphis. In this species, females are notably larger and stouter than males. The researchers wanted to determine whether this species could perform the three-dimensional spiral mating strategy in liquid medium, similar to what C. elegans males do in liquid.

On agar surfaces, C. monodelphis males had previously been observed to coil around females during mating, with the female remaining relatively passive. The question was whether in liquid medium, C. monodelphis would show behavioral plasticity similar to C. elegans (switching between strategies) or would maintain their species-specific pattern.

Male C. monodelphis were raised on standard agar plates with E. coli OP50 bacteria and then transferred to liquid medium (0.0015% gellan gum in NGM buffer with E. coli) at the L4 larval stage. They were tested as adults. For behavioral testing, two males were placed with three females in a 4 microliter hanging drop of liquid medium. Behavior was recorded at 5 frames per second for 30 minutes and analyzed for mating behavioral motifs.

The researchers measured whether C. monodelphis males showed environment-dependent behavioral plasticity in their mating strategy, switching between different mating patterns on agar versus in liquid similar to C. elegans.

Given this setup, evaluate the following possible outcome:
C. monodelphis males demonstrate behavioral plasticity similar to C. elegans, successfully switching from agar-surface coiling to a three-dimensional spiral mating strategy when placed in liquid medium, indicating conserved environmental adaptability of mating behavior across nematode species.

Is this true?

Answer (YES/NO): YES